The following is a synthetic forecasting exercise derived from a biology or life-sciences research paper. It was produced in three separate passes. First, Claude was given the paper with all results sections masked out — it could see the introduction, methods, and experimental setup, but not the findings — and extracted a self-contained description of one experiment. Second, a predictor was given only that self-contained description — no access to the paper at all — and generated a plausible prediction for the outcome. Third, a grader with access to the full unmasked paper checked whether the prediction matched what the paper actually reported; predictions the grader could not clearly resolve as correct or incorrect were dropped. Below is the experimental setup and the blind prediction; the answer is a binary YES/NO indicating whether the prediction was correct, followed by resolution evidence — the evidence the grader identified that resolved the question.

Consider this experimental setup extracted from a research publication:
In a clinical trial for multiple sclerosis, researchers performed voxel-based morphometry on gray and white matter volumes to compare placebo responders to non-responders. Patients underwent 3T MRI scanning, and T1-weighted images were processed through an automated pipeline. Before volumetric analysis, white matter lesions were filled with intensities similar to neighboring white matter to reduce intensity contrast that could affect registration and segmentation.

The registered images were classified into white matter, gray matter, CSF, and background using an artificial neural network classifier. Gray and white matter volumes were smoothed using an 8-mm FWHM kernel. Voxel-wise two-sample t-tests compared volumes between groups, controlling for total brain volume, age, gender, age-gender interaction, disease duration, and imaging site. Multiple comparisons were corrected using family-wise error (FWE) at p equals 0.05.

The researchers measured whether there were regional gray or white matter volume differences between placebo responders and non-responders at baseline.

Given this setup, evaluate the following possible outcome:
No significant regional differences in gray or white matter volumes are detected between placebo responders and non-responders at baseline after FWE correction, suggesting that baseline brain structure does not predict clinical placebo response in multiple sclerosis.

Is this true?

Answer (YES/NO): NO